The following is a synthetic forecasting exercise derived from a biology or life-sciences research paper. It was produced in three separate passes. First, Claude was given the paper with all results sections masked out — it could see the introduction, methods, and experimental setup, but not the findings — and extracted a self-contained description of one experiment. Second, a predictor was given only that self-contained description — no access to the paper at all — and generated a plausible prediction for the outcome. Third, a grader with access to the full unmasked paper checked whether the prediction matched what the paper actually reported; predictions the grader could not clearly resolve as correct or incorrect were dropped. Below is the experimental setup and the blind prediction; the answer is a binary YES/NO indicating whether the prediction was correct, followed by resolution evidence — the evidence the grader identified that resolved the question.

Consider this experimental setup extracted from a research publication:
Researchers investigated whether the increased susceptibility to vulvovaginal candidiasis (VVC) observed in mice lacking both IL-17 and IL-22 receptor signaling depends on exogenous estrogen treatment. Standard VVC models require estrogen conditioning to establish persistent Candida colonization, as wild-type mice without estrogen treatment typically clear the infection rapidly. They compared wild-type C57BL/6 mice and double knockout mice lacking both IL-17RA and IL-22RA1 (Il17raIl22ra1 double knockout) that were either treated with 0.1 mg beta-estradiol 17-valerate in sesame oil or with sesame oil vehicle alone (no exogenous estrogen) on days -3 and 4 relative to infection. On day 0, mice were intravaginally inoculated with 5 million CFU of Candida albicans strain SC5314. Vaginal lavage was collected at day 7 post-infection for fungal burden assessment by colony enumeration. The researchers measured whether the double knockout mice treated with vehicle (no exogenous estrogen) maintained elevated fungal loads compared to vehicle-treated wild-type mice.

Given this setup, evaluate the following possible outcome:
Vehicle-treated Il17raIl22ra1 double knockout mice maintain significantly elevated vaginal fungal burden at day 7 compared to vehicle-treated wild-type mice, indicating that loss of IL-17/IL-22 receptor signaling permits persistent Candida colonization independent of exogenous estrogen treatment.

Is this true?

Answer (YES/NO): YES